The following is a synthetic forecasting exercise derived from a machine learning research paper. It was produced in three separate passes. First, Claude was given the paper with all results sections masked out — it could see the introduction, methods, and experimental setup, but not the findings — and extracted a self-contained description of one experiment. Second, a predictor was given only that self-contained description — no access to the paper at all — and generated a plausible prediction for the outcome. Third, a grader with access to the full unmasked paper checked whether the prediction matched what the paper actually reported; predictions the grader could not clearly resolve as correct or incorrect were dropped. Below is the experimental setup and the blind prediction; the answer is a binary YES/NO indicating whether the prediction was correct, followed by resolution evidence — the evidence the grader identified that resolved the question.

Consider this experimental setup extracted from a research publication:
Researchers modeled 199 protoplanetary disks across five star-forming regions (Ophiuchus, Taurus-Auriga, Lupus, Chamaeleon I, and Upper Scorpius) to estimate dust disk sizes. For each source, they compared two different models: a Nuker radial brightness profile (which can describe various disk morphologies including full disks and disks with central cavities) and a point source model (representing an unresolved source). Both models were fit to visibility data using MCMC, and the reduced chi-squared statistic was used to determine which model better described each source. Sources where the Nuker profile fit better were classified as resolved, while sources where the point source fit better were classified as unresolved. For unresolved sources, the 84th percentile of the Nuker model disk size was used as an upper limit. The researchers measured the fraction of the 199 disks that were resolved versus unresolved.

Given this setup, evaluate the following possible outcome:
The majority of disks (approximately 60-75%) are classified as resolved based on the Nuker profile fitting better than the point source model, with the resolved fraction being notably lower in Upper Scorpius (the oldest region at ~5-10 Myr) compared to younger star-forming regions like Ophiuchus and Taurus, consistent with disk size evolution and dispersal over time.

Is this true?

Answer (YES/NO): NO